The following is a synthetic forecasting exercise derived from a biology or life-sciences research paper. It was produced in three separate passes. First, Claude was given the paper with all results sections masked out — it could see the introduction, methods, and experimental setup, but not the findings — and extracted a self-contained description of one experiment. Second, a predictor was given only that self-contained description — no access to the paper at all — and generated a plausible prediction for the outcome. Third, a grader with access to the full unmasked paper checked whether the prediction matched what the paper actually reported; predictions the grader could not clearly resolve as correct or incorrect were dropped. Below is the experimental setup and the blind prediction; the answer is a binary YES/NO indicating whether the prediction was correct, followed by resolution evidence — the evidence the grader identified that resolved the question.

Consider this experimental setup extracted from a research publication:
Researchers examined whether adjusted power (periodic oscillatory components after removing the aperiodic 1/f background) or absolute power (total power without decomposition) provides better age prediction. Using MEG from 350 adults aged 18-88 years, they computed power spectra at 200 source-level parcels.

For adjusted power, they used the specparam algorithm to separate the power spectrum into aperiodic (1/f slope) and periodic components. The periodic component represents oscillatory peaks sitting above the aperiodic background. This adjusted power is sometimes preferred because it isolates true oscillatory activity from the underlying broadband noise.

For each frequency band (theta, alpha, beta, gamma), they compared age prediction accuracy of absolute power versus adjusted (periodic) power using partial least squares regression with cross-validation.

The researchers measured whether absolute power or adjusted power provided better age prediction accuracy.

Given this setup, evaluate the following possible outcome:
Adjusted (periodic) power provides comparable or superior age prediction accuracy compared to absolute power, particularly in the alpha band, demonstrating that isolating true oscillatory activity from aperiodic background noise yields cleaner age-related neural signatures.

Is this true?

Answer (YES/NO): NO